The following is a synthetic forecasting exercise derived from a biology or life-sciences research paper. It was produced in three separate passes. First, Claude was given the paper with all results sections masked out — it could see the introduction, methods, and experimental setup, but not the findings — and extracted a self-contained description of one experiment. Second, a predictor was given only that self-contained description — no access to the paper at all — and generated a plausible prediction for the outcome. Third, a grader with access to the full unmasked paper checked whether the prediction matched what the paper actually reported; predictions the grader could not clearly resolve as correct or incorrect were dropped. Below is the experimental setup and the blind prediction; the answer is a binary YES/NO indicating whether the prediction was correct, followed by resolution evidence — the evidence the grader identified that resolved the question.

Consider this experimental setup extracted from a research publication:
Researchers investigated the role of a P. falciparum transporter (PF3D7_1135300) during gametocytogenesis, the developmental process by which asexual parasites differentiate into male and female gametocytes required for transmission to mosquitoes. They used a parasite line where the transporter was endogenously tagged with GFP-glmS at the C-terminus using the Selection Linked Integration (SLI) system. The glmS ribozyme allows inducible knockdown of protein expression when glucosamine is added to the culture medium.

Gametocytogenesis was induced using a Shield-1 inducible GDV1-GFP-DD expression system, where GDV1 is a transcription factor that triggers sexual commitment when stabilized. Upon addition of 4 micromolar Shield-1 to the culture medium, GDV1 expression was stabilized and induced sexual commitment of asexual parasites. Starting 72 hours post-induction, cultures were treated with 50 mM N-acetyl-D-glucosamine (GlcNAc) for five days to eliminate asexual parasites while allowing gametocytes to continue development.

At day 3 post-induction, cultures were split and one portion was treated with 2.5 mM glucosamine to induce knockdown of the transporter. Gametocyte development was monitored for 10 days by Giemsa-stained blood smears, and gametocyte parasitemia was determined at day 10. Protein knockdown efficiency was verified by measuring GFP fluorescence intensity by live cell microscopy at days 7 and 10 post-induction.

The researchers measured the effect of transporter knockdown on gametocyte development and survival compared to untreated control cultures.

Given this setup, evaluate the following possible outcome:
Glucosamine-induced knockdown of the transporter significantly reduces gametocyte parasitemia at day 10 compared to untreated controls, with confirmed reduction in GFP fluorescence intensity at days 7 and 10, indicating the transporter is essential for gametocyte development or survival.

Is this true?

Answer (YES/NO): NO